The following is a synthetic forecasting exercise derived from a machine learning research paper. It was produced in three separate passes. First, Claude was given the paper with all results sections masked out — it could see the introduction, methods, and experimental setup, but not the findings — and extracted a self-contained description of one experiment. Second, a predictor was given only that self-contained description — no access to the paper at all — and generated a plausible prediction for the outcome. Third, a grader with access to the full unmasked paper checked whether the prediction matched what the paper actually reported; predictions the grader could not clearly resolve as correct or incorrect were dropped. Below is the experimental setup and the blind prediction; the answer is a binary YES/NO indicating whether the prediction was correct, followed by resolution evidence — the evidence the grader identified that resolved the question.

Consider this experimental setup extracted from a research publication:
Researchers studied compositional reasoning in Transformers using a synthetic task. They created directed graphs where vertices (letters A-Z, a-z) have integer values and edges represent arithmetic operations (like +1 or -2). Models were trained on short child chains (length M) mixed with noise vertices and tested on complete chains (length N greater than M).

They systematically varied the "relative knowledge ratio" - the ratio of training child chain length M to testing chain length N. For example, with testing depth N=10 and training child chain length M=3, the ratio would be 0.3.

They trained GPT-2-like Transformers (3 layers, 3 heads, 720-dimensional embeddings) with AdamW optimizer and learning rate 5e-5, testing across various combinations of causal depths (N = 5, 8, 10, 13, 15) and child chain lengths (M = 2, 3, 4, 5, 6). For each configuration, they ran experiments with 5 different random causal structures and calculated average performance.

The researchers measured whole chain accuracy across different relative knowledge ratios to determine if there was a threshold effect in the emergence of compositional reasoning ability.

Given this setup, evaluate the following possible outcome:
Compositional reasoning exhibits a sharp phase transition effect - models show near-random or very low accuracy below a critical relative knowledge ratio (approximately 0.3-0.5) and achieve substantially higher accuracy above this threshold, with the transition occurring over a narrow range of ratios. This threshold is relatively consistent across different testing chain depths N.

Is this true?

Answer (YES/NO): YES